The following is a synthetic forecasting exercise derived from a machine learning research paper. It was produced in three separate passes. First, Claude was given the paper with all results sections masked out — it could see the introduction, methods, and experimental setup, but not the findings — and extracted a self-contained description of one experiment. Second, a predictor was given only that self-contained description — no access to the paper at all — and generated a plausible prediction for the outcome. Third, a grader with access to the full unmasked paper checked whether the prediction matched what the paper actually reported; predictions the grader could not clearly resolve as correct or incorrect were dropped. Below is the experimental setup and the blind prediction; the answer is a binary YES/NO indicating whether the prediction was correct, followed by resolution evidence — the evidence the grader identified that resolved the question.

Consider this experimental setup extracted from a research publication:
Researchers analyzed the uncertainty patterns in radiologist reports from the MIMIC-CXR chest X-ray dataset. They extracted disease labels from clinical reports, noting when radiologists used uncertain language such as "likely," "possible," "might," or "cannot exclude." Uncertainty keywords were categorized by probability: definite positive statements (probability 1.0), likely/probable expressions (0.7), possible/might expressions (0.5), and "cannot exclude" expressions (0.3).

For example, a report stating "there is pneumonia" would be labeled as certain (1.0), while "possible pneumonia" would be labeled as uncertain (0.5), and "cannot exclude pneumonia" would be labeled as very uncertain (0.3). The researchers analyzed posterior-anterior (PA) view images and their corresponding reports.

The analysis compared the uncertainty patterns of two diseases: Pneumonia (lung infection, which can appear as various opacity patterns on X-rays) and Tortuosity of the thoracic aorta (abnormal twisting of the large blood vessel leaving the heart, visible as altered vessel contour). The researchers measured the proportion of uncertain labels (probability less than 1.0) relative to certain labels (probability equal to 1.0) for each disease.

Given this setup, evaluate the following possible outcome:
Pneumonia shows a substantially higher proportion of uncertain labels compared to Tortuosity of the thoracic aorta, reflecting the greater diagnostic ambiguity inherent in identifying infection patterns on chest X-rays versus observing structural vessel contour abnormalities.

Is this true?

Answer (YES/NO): YES